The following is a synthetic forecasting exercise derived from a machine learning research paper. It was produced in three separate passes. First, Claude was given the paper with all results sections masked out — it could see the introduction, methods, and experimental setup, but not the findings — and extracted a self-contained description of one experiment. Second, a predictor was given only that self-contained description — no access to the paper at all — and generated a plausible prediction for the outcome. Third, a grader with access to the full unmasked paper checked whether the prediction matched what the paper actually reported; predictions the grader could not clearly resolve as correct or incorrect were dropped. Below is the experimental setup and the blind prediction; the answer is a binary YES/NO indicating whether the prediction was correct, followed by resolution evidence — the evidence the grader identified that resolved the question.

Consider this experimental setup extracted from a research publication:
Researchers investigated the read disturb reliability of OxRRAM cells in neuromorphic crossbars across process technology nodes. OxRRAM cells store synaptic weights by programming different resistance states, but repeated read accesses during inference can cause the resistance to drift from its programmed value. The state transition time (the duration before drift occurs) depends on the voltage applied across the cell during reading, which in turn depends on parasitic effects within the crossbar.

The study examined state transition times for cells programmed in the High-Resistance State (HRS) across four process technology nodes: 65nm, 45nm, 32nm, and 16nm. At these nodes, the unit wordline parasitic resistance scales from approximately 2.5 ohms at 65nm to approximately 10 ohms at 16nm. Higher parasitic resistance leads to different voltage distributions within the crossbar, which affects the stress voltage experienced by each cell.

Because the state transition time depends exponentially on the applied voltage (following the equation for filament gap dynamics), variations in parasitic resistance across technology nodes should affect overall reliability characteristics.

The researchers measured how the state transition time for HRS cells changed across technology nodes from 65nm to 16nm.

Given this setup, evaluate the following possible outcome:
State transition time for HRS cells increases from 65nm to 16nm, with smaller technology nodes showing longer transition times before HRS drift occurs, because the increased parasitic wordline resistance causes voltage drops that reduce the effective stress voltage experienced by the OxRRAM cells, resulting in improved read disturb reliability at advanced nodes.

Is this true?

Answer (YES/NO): NO